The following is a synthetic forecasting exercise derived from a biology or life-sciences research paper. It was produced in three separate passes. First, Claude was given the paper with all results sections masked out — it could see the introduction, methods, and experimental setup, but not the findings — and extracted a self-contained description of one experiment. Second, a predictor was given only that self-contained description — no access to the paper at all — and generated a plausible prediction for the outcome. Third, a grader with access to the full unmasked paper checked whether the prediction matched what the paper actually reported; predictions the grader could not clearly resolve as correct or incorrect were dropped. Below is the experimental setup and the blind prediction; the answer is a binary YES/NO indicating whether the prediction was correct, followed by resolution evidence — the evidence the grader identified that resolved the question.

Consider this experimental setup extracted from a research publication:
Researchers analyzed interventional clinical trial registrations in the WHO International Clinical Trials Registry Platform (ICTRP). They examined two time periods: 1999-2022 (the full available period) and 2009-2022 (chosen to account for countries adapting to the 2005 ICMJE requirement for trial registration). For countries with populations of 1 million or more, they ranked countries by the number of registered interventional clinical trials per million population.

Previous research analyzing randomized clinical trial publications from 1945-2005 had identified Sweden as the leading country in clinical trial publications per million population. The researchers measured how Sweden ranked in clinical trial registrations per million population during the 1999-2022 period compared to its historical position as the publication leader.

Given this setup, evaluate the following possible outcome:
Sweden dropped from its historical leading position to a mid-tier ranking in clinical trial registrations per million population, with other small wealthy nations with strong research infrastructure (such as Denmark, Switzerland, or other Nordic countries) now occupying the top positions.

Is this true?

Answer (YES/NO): NO